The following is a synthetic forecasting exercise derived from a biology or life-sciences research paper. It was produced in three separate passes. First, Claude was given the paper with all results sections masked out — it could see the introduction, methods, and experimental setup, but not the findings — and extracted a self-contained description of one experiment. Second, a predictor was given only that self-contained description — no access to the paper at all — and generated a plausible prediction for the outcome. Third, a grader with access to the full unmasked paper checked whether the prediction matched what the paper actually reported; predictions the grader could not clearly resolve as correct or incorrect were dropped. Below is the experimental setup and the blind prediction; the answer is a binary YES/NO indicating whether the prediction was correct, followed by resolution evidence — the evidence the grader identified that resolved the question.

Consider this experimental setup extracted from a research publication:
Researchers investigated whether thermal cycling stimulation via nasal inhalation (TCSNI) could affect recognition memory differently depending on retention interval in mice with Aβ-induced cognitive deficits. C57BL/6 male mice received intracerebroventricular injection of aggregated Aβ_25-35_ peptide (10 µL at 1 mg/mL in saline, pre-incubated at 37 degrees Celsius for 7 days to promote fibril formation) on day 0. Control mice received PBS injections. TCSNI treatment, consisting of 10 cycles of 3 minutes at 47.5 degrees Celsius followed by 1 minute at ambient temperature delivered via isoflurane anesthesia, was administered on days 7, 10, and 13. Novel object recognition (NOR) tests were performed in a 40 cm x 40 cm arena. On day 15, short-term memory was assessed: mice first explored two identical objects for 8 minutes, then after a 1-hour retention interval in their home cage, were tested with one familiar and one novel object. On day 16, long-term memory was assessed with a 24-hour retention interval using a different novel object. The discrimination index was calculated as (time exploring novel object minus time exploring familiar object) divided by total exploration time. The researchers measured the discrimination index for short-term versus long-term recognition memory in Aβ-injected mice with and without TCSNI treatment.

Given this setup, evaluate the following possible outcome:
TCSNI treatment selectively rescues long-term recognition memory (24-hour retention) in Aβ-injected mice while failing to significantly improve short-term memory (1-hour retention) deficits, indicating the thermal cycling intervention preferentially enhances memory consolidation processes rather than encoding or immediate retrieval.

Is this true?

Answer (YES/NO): NO